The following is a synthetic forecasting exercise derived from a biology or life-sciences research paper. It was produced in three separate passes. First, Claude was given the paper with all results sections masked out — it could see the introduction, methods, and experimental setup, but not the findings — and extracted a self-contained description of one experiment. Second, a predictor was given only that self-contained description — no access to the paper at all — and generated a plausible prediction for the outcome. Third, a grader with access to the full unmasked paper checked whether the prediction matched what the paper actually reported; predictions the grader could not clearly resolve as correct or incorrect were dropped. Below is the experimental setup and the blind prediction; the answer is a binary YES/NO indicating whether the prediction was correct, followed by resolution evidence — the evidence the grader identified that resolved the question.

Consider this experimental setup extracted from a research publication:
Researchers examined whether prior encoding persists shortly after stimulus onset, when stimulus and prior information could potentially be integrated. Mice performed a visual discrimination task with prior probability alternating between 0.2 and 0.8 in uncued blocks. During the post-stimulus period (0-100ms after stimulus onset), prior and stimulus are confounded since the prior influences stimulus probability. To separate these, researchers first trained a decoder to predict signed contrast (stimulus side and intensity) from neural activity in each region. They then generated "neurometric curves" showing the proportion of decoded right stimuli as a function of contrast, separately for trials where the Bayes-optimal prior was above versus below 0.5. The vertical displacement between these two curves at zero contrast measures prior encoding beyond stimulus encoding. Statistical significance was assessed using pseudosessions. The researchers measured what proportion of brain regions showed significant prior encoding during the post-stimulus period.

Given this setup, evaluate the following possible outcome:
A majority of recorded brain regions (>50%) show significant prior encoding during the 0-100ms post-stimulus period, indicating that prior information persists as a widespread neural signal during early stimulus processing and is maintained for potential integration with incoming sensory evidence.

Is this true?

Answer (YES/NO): NO